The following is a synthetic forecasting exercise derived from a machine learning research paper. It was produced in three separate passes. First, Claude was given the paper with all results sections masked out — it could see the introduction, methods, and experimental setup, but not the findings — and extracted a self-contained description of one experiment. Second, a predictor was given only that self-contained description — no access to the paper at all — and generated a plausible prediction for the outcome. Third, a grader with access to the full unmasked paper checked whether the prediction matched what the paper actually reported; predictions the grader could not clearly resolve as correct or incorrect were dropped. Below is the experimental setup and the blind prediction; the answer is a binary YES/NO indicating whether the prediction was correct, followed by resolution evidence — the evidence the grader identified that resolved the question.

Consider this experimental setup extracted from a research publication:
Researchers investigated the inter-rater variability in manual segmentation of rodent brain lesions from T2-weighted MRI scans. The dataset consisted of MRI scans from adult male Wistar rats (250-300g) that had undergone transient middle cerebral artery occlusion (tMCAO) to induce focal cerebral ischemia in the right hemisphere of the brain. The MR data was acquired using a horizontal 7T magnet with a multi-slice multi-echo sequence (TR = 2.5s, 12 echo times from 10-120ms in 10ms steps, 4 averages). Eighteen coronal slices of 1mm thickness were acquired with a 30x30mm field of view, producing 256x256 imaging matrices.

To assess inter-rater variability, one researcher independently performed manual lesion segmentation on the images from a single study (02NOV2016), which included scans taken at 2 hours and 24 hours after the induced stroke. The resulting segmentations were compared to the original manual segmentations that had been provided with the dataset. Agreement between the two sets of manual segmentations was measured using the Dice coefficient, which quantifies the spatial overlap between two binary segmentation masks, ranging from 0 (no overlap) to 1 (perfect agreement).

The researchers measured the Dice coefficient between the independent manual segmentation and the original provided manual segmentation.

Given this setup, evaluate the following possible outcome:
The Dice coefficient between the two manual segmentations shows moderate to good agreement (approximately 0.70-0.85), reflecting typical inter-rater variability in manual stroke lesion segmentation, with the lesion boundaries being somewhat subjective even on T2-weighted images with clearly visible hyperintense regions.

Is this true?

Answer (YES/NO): YES